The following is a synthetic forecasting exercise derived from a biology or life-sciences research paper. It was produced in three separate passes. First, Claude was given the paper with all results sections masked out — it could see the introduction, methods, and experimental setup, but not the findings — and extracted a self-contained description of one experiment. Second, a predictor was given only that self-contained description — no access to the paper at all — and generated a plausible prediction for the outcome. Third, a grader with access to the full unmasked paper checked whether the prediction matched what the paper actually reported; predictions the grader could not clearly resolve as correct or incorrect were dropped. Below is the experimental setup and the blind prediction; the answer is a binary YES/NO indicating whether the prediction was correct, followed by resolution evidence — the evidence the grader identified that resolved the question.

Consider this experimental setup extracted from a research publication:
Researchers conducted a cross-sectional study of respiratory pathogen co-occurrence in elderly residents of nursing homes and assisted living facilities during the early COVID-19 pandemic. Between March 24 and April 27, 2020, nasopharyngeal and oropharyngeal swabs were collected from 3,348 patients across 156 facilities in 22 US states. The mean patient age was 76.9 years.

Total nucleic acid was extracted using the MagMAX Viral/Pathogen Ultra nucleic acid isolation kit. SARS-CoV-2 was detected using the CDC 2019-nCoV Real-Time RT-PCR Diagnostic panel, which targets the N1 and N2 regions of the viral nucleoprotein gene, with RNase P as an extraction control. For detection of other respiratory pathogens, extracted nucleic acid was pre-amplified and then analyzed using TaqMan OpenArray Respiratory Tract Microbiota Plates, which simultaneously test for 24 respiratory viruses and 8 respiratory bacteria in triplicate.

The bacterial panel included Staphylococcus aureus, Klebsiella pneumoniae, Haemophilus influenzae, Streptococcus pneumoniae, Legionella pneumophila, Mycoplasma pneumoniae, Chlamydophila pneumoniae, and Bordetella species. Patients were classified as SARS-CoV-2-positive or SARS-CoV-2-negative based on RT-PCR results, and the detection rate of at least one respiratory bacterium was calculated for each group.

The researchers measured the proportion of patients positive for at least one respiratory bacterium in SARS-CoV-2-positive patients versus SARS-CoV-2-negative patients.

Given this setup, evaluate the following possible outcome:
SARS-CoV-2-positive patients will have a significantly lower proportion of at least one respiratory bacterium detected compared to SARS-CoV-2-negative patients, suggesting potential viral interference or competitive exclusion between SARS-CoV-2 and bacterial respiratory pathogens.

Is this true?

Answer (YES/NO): NO